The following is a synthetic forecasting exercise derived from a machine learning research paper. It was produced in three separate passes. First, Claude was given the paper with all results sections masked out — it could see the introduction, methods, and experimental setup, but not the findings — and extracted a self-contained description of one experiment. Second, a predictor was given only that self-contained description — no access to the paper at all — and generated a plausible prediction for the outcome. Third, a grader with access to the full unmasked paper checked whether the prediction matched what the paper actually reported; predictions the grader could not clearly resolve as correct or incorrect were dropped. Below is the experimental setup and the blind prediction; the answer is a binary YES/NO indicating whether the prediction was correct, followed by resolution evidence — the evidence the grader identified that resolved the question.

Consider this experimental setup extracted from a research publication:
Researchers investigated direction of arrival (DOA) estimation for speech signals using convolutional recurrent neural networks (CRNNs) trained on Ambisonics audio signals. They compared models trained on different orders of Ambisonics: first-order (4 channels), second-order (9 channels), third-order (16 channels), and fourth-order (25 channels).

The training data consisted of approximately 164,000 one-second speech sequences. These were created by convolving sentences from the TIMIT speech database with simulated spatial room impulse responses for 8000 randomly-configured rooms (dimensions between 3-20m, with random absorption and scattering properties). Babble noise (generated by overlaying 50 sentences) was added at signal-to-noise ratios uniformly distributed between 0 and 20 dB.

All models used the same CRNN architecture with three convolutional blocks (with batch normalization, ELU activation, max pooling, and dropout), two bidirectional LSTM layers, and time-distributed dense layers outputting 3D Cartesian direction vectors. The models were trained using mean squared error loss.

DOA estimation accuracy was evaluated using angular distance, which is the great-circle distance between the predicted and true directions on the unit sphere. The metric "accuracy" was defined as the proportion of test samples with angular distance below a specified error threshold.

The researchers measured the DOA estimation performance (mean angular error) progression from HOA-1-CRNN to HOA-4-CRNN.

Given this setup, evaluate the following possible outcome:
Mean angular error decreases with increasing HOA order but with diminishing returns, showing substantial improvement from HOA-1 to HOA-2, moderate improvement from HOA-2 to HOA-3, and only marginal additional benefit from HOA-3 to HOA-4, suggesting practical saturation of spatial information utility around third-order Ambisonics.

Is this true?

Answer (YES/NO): NO